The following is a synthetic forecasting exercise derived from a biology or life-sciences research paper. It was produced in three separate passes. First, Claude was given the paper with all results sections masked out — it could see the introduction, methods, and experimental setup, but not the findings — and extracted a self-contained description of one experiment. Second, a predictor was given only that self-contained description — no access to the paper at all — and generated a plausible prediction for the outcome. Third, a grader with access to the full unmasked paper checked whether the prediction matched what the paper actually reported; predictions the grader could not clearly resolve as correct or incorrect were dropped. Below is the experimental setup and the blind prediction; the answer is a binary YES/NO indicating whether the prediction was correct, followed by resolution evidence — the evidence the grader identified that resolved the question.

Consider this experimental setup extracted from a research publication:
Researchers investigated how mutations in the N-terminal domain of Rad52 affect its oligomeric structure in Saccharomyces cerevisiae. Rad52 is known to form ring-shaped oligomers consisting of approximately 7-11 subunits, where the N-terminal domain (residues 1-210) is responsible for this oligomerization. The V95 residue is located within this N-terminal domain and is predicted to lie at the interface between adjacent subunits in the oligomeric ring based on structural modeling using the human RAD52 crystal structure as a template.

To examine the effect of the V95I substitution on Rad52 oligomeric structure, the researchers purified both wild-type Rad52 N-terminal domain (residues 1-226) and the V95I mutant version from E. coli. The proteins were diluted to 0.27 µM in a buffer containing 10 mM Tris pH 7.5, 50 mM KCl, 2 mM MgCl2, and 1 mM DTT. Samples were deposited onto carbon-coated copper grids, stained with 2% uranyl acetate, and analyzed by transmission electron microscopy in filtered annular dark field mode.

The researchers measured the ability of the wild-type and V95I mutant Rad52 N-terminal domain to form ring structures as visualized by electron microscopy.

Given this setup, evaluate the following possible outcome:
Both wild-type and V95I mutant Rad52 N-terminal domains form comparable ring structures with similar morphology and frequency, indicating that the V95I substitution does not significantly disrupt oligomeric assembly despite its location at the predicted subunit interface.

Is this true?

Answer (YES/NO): NO